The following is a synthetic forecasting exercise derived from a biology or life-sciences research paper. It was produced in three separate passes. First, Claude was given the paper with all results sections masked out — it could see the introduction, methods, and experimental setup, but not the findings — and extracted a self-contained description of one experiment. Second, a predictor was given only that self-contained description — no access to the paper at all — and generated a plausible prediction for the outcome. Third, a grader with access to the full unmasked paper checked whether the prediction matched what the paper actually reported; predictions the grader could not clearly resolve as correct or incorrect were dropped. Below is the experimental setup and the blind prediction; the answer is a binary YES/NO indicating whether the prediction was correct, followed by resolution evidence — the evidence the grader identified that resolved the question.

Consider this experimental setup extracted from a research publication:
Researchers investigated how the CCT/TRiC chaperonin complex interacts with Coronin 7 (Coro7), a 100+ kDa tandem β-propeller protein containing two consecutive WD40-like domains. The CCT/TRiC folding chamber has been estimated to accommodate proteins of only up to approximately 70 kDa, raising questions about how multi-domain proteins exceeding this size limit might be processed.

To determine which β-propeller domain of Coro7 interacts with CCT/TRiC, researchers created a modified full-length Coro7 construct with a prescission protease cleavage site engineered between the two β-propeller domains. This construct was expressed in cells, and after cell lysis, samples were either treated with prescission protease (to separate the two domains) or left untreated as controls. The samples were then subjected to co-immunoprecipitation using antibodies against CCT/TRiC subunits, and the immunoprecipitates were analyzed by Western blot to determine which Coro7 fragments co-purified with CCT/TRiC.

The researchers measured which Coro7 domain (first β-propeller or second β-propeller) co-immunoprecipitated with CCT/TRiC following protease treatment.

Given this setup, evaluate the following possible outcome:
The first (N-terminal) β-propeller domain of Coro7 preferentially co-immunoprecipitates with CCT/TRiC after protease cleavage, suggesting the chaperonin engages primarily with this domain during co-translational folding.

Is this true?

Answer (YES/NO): YES